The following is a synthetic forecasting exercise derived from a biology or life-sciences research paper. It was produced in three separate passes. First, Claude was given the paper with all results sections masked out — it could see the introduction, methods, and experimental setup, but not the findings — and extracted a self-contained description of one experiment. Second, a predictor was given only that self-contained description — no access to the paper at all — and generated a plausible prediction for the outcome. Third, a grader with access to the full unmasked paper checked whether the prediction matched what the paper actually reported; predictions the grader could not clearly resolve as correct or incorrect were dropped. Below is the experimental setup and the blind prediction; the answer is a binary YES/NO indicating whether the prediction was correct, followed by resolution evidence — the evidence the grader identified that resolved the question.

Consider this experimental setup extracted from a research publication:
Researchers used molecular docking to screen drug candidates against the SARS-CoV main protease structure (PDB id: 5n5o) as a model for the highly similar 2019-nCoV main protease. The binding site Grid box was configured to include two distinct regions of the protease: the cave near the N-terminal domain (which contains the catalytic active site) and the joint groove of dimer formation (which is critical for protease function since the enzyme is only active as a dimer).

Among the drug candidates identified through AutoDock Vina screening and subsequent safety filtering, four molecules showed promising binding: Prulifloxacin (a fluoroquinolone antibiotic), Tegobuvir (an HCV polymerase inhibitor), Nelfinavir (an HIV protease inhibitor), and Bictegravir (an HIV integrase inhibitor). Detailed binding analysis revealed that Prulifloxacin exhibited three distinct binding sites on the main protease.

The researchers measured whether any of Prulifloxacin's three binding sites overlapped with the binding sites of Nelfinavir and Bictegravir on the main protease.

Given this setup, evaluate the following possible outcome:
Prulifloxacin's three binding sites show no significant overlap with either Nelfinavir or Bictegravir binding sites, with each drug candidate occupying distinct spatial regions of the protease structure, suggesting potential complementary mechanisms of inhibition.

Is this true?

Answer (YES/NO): NO